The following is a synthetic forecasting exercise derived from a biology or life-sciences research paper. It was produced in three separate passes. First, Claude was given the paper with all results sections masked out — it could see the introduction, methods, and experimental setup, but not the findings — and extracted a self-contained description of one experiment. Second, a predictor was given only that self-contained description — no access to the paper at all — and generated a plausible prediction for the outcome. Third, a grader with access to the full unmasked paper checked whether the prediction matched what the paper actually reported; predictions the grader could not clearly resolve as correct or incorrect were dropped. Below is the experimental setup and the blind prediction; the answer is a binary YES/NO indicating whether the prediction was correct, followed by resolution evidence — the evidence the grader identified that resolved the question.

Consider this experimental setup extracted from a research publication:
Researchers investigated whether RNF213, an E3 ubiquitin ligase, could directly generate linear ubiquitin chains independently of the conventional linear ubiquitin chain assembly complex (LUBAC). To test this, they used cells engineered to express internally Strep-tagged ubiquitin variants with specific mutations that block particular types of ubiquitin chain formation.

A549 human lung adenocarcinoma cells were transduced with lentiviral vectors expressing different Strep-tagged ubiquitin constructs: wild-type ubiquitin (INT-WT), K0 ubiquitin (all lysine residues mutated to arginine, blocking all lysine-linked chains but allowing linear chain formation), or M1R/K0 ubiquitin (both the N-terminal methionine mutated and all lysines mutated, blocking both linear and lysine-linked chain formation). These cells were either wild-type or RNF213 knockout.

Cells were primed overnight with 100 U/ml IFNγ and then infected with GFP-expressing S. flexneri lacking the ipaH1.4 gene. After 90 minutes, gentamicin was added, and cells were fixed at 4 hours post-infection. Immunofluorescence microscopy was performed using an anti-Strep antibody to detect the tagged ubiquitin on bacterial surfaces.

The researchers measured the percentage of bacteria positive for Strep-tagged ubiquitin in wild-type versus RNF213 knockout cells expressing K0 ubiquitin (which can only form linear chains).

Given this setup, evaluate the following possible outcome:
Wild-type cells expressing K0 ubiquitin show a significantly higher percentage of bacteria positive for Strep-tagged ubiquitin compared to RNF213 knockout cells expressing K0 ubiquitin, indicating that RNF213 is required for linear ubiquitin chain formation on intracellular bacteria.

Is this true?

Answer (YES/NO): YES